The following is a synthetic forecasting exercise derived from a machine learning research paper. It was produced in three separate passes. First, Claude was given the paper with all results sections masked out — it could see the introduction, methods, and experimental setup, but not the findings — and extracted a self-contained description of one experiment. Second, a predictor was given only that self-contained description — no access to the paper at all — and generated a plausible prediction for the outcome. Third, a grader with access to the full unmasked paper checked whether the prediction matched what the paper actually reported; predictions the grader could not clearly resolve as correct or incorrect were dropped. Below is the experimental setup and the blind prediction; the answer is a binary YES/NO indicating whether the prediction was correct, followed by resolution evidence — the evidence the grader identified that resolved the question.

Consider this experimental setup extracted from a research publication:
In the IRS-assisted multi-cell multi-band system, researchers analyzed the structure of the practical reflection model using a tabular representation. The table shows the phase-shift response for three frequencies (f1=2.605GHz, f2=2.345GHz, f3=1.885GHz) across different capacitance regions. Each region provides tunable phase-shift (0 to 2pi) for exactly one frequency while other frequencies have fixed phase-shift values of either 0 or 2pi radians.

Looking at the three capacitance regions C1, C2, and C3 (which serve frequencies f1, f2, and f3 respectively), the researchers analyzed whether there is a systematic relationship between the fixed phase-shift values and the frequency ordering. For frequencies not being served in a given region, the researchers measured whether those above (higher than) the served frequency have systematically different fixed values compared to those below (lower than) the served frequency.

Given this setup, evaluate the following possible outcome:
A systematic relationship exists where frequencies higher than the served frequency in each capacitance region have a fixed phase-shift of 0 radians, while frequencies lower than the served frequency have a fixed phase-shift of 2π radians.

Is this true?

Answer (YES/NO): YES